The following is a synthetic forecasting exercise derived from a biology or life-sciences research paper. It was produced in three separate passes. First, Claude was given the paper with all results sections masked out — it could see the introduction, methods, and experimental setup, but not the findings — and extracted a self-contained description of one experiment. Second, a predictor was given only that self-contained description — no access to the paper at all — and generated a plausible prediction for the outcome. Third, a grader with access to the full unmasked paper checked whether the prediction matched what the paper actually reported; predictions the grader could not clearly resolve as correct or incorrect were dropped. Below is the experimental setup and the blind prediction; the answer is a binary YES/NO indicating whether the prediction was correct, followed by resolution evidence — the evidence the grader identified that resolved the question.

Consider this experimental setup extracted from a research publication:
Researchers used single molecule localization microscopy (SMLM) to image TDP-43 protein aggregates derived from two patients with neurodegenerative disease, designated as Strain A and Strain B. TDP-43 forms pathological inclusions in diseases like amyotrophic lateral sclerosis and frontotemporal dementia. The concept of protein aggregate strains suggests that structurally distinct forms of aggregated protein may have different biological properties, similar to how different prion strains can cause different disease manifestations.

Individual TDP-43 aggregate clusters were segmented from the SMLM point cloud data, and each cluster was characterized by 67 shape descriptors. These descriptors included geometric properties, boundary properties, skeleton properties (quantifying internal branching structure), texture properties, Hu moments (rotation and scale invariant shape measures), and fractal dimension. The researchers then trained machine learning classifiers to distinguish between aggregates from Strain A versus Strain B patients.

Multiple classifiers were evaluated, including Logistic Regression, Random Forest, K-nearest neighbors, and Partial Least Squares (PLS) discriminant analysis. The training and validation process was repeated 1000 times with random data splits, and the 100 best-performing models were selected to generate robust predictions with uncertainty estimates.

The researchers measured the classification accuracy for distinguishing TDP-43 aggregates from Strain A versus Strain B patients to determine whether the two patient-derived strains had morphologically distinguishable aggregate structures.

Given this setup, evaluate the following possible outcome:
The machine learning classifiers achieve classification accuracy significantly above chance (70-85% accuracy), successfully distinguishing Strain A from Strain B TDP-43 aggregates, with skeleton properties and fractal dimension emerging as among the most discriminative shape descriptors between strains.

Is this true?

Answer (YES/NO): NO